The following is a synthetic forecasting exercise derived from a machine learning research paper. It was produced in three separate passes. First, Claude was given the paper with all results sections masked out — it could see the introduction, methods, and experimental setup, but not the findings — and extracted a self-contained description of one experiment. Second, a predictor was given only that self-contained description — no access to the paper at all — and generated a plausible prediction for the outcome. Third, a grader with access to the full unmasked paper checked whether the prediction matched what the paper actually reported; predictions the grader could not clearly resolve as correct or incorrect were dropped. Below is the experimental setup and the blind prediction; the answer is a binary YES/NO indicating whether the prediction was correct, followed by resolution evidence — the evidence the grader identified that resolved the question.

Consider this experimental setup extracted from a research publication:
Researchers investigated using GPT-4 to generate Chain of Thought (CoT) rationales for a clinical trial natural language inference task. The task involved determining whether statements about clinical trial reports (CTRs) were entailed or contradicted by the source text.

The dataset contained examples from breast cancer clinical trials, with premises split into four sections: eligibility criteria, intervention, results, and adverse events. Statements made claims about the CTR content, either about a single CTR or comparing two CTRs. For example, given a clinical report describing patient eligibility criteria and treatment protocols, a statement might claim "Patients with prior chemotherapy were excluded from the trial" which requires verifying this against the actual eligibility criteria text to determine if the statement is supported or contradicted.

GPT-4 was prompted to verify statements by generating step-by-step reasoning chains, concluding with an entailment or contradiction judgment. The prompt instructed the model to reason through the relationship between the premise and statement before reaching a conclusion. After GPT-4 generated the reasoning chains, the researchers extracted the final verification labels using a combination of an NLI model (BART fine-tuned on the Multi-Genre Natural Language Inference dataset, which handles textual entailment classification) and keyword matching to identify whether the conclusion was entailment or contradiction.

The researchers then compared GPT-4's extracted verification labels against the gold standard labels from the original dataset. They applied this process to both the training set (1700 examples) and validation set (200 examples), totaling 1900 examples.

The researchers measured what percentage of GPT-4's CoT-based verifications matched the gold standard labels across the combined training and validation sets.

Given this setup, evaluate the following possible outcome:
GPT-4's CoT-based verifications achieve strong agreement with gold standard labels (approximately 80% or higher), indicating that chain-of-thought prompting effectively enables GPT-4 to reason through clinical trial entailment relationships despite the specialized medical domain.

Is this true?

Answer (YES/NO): YES